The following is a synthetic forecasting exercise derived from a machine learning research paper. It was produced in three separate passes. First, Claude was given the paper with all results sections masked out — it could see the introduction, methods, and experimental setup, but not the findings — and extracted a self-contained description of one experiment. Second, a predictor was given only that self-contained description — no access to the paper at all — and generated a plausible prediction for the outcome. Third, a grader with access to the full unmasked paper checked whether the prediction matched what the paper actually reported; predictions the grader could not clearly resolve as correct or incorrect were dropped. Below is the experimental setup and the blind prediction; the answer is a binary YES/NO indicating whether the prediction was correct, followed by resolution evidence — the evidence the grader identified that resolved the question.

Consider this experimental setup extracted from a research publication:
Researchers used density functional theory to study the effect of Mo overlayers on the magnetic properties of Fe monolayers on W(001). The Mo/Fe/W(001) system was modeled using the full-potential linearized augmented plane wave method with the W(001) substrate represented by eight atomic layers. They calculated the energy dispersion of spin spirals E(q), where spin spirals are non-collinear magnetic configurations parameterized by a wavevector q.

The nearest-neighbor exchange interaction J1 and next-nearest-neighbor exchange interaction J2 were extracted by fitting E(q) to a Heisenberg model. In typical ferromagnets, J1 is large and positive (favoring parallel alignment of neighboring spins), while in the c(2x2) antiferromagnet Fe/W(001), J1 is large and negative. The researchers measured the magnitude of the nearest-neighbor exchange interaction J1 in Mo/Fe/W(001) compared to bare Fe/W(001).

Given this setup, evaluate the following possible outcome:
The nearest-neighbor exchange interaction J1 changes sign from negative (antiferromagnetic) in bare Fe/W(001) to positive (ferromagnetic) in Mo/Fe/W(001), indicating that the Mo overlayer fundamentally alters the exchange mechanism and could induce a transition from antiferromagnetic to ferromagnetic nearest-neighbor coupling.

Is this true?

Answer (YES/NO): YES